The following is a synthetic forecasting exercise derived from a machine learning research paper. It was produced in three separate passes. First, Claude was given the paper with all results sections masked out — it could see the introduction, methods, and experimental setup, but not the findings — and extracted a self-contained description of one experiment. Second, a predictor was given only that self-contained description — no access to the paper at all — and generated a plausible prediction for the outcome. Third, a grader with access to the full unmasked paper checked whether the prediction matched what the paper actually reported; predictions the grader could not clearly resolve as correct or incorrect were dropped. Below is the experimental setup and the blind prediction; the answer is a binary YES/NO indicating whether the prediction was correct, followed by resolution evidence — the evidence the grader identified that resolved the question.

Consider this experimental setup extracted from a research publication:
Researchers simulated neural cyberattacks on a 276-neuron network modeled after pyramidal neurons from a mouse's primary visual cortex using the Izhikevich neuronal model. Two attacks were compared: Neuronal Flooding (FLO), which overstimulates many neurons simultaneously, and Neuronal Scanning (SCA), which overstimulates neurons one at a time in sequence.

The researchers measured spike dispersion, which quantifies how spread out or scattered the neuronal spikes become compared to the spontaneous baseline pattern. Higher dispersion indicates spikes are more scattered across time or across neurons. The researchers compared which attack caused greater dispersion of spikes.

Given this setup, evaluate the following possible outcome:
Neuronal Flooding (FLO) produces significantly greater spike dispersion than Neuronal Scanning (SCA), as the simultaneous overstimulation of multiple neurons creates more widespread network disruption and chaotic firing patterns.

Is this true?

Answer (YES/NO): NO